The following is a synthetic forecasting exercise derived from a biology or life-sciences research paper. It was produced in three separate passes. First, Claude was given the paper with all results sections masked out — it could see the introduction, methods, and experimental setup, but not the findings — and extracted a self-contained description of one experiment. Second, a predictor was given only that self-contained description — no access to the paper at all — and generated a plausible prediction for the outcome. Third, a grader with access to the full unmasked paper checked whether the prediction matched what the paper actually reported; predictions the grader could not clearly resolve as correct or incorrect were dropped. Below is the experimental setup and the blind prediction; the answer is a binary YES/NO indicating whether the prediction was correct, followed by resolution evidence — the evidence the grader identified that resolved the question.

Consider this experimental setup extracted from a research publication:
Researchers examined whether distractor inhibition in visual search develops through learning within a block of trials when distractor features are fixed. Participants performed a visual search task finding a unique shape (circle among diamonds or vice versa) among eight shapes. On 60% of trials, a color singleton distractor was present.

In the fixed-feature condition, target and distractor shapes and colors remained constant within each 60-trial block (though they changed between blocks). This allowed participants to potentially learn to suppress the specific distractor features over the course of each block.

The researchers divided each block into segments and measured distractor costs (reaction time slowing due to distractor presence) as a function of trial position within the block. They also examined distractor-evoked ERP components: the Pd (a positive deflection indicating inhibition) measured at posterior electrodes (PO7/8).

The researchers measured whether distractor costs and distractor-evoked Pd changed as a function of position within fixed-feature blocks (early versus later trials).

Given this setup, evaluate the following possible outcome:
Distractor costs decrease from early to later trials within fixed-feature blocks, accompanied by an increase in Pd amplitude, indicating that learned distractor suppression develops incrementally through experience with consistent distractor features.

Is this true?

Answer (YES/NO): YES